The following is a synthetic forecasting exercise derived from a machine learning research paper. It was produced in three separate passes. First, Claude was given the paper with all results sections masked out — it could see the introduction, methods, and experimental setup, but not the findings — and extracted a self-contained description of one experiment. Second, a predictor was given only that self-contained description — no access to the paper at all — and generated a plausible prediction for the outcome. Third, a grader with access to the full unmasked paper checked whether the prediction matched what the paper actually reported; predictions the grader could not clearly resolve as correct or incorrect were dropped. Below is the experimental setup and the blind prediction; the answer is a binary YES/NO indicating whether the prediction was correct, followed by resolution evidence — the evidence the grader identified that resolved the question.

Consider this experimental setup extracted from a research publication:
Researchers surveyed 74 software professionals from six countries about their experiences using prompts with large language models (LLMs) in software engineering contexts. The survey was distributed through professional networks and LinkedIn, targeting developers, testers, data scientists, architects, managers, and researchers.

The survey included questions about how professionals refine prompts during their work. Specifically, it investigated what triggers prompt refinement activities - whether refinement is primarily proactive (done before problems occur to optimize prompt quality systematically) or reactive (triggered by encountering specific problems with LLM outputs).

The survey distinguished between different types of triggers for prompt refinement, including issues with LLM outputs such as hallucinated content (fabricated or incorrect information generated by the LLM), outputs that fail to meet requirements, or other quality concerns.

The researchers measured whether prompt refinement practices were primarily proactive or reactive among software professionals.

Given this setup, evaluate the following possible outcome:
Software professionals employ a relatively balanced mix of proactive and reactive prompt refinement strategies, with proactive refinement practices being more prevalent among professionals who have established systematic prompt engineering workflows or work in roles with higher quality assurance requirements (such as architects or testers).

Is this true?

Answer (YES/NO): NO